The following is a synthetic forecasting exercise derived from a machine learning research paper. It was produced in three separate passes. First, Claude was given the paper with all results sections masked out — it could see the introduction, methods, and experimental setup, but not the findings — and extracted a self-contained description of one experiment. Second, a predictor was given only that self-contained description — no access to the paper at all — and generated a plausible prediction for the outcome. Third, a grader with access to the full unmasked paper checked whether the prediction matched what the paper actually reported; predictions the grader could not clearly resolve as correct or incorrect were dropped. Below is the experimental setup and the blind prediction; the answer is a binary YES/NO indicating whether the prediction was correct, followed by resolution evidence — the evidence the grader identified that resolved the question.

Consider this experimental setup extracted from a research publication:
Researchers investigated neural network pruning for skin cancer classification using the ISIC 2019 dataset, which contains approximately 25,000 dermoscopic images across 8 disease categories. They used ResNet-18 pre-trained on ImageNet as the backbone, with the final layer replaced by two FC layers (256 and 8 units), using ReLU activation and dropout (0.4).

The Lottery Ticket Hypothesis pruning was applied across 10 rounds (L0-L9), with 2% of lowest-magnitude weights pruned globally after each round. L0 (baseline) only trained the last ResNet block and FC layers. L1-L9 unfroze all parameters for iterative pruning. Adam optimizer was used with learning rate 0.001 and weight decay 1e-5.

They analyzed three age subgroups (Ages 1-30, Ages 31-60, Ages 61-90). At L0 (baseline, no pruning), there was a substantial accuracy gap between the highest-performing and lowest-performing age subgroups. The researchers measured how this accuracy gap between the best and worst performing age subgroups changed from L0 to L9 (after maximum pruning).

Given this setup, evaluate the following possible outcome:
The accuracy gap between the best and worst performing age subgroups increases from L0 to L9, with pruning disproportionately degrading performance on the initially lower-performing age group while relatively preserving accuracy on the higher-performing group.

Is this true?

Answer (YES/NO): NO